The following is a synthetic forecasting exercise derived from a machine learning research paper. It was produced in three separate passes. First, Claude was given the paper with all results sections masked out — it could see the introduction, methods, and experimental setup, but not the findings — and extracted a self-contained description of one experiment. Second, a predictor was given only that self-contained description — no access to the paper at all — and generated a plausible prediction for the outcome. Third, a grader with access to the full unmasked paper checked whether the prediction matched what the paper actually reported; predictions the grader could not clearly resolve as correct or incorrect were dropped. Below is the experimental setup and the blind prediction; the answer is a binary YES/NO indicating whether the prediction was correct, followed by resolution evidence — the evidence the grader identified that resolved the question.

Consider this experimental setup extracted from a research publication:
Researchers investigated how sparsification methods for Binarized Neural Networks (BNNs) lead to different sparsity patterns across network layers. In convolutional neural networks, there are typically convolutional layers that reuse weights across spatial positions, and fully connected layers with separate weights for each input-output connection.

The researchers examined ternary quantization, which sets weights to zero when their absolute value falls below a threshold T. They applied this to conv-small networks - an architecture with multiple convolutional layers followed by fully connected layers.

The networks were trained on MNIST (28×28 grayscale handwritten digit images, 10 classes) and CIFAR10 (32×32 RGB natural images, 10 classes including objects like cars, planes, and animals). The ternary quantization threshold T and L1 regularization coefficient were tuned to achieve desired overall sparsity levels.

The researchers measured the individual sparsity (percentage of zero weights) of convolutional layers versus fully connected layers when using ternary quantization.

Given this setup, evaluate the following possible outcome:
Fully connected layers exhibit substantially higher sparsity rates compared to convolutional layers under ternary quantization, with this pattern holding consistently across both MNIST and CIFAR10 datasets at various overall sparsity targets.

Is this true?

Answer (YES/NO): YES